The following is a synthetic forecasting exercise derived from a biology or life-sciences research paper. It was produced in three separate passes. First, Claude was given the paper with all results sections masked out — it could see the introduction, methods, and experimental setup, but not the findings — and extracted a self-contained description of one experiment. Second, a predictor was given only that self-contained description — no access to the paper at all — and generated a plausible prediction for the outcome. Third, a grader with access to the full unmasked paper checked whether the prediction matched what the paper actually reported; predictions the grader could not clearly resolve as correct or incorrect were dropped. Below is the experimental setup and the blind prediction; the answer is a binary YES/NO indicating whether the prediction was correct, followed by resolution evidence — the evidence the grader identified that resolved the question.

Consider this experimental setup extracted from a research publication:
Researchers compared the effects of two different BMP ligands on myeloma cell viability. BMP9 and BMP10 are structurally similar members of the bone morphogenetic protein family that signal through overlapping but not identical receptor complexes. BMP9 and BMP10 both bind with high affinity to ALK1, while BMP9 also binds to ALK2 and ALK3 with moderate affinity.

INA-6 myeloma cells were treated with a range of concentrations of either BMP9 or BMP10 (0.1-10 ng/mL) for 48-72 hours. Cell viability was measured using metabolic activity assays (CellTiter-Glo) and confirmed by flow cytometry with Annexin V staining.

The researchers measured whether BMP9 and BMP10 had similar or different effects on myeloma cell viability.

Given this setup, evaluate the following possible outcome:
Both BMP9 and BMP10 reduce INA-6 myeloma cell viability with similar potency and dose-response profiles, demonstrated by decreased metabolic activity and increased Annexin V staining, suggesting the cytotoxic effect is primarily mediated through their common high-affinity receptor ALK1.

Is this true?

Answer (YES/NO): NO